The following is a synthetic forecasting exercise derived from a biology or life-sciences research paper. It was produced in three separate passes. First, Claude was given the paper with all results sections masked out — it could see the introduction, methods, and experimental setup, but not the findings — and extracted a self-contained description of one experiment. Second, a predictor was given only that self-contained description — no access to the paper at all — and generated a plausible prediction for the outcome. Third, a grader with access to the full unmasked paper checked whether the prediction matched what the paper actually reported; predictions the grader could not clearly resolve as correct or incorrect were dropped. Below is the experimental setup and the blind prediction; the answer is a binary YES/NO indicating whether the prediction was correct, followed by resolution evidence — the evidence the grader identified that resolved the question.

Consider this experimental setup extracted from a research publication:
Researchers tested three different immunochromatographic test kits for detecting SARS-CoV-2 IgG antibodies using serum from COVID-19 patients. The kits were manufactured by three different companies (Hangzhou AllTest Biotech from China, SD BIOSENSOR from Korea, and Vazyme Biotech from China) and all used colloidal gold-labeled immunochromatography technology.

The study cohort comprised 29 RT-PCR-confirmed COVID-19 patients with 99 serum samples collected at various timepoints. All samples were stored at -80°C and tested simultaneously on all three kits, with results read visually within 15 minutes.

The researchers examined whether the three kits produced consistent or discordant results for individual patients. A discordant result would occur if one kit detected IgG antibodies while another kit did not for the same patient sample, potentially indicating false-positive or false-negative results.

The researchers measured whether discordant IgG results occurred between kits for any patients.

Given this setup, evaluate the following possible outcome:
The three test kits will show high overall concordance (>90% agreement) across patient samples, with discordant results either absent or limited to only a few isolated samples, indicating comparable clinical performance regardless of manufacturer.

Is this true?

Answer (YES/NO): YES